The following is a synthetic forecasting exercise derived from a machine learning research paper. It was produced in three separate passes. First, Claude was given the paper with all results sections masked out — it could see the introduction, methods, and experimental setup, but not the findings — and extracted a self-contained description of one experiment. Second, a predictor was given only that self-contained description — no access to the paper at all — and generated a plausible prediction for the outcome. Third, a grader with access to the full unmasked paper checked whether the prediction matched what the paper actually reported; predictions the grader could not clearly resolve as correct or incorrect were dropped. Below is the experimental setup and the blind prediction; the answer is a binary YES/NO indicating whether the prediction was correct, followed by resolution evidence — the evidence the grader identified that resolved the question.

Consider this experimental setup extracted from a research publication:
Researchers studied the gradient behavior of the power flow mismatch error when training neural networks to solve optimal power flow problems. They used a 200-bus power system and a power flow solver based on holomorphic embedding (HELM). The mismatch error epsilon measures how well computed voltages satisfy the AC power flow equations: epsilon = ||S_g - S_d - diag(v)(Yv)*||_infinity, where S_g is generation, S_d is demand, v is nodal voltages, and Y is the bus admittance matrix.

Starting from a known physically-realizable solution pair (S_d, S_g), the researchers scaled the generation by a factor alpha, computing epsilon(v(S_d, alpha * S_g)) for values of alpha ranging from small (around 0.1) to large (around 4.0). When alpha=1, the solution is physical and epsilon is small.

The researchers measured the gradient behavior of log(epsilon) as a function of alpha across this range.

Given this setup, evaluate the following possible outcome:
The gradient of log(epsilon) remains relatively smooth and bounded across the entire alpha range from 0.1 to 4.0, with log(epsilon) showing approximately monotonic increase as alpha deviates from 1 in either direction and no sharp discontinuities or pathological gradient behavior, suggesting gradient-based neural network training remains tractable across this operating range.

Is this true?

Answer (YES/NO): NO